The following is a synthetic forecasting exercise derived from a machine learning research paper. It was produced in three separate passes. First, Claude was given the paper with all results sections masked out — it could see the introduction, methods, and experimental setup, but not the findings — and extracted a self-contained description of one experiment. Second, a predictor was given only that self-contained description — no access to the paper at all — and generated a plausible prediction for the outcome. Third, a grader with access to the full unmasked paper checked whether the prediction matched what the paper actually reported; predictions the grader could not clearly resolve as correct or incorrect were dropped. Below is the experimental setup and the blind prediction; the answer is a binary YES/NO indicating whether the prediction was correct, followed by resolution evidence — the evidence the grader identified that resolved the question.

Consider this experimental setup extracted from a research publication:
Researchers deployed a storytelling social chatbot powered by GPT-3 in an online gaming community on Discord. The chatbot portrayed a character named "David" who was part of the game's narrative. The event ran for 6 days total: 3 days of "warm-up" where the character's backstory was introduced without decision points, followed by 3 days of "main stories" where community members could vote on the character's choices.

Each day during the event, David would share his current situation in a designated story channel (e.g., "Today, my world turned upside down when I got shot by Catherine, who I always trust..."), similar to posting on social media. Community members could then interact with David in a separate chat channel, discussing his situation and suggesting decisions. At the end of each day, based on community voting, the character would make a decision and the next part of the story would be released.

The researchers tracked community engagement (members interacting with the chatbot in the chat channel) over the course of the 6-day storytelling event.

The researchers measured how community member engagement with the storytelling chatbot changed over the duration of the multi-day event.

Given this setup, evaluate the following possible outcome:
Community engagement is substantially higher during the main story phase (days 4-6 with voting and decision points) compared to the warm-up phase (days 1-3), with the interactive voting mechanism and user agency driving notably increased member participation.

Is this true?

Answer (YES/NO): NO